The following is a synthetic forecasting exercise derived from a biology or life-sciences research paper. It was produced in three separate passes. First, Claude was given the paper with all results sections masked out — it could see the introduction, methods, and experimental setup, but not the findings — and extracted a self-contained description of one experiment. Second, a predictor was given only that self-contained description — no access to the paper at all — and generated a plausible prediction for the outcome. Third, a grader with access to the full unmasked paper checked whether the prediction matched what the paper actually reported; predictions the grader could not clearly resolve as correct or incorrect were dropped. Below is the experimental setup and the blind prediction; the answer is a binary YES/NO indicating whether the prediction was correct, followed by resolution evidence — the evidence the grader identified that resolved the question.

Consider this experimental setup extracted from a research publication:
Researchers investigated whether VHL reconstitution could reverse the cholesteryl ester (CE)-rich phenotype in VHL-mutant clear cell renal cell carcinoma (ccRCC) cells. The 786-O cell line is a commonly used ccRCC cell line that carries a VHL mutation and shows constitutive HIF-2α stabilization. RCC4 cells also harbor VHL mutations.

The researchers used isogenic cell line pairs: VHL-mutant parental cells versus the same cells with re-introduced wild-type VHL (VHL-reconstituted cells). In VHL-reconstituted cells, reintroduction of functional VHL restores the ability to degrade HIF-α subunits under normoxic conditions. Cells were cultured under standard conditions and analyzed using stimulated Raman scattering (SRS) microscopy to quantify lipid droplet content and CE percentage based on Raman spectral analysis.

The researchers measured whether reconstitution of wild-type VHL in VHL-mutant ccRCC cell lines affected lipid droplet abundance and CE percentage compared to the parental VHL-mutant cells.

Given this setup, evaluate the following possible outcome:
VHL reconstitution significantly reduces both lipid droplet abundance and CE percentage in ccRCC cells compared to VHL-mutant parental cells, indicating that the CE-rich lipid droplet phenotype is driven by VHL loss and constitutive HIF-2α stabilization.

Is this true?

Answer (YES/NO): YES